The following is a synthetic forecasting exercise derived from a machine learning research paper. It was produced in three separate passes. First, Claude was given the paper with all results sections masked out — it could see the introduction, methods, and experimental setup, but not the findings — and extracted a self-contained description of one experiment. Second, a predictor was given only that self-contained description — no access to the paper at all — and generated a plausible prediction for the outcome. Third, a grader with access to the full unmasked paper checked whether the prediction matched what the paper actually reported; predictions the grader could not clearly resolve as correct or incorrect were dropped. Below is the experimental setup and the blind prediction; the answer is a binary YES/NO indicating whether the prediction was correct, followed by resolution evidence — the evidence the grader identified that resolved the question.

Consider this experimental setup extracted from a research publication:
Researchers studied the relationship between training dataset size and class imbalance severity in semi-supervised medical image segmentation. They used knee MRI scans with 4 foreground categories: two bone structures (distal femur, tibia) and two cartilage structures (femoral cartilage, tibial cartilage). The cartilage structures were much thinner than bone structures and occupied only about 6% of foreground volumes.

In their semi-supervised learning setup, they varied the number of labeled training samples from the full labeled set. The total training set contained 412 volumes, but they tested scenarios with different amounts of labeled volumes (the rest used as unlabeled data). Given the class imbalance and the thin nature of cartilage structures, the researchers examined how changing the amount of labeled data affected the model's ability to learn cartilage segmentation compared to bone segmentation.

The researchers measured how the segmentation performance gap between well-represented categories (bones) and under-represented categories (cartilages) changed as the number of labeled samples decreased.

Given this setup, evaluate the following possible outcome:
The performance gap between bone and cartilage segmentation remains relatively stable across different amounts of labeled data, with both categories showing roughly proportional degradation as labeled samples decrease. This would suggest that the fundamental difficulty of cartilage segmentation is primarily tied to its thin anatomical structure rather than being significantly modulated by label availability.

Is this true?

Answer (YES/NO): NO